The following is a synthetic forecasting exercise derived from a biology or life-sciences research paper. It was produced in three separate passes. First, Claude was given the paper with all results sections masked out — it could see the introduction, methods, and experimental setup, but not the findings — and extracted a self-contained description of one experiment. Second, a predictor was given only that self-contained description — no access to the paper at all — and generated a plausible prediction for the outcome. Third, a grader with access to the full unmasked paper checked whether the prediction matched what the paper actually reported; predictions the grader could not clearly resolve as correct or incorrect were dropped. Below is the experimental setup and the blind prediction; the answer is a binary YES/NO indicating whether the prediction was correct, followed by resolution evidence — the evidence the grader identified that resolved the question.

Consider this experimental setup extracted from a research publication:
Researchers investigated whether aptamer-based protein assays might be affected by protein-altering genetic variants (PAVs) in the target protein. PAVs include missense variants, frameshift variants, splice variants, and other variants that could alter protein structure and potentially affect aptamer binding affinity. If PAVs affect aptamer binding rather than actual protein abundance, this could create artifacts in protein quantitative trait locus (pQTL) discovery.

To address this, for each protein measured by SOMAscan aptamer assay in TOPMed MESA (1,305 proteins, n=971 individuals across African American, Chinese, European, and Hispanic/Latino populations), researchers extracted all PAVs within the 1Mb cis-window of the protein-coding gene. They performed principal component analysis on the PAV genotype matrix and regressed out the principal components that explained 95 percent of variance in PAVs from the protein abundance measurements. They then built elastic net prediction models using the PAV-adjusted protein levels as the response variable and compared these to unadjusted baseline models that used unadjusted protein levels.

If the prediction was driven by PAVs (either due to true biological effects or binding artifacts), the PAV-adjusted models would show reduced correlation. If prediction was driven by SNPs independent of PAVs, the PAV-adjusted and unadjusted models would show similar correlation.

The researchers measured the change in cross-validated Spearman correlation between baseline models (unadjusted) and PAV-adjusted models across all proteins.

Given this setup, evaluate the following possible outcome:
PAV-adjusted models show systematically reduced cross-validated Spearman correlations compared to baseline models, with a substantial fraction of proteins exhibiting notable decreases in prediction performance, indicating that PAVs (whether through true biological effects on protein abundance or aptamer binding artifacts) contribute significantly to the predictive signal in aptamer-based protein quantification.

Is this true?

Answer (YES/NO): YES